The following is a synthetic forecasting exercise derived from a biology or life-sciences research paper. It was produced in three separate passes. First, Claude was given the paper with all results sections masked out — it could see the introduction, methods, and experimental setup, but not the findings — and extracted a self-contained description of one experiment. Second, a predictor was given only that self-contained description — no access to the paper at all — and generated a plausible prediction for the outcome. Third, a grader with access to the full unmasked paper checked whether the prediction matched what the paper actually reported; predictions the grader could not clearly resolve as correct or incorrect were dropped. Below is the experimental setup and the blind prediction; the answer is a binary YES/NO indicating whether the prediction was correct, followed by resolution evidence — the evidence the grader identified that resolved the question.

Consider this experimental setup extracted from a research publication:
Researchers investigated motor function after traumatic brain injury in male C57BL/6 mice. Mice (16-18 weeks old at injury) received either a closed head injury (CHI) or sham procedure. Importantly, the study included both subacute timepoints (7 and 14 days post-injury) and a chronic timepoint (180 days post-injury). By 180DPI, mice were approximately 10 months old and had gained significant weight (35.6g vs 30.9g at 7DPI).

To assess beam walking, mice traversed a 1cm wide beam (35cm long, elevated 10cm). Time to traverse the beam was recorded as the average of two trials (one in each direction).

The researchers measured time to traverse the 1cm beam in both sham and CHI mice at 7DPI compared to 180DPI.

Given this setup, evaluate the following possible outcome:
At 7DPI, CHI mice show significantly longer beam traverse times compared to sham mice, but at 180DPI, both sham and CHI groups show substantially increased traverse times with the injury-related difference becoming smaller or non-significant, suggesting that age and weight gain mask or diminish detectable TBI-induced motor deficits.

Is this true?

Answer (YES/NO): NO